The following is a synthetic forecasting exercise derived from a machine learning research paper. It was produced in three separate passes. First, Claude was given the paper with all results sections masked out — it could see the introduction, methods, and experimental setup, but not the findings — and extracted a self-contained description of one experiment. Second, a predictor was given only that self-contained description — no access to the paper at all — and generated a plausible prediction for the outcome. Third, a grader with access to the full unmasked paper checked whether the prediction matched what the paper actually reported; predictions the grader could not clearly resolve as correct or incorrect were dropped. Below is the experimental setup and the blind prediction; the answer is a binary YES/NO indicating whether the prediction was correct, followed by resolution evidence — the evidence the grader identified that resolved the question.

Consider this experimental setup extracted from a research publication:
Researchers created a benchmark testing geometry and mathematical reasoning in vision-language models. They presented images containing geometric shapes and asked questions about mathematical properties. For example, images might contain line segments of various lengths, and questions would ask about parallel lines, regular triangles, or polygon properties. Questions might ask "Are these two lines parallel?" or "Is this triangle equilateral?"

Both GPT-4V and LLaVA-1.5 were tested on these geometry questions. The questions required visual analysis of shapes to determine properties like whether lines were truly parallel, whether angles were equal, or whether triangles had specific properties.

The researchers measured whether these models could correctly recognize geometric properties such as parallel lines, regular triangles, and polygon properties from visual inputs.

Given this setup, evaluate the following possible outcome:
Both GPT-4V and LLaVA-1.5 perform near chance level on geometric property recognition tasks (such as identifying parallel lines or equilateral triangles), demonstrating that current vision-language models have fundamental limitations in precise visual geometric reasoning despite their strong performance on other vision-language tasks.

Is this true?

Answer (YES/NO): YES